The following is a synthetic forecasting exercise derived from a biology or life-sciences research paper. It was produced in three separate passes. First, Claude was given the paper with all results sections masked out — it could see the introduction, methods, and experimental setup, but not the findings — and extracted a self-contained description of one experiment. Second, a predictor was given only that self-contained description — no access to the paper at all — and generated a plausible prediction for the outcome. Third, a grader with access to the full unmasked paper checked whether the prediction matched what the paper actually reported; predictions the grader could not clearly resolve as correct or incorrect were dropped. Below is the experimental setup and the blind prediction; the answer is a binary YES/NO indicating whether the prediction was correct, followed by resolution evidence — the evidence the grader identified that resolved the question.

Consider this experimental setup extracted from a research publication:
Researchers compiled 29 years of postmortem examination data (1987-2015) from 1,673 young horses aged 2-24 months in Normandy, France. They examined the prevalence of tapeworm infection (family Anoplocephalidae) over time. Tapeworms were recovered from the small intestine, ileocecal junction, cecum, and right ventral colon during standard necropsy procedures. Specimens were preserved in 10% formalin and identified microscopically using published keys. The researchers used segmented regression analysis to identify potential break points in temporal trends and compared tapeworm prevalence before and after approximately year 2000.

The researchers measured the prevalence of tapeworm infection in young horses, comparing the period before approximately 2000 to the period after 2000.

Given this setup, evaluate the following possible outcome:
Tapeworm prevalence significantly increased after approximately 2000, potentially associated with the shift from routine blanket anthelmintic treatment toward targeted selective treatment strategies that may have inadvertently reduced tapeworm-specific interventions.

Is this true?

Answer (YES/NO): NO